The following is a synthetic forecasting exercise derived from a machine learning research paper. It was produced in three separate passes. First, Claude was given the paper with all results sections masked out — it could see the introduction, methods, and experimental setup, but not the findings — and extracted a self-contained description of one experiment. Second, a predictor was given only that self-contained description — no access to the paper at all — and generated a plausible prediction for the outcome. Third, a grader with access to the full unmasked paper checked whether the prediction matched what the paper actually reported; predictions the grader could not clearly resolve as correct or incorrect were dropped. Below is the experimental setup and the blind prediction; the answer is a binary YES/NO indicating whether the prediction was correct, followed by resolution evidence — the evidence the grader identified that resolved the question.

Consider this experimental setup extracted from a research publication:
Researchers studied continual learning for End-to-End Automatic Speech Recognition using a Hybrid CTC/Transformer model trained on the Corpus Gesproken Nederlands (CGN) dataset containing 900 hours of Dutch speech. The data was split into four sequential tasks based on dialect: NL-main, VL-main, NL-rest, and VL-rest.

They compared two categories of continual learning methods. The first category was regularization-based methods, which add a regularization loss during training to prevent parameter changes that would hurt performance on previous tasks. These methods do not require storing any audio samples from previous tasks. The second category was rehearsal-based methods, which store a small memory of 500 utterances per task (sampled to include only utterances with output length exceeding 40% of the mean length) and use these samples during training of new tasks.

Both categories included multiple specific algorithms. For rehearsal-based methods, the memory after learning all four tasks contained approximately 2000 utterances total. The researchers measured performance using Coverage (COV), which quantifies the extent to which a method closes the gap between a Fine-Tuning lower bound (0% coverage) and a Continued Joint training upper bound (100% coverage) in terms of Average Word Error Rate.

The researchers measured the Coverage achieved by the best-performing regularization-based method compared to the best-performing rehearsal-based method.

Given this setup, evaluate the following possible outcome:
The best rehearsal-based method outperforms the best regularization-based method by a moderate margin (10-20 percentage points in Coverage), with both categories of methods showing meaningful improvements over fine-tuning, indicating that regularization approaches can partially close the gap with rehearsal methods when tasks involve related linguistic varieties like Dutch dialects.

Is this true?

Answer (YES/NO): NO